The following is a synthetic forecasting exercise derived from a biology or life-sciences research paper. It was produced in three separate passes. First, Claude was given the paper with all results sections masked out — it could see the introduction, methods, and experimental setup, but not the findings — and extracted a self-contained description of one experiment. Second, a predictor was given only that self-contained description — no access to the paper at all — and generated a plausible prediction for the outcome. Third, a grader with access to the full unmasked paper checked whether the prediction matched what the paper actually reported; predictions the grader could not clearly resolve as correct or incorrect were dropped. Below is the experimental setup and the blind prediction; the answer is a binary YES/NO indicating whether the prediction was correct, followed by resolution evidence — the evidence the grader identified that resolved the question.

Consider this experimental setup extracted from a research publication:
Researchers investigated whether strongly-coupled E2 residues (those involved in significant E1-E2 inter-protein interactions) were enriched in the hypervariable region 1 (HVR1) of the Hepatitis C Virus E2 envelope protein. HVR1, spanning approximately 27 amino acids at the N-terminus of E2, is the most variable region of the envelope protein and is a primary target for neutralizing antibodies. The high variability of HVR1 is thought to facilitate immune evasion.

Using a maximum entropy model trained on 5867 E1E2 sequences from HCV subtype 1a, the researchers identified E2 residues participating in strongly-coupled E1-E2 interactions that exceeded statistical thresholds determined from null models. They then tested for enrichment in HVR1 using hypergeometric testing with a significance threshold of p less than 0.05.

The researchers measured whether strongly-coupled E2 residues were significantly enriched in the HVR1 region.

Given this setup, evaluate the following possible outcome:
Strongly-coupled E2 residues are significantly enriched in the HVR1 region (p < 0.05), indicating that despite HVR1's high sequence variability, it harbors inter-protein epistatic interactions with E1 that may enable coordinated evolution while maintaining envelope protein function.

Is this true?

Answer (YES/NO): YES